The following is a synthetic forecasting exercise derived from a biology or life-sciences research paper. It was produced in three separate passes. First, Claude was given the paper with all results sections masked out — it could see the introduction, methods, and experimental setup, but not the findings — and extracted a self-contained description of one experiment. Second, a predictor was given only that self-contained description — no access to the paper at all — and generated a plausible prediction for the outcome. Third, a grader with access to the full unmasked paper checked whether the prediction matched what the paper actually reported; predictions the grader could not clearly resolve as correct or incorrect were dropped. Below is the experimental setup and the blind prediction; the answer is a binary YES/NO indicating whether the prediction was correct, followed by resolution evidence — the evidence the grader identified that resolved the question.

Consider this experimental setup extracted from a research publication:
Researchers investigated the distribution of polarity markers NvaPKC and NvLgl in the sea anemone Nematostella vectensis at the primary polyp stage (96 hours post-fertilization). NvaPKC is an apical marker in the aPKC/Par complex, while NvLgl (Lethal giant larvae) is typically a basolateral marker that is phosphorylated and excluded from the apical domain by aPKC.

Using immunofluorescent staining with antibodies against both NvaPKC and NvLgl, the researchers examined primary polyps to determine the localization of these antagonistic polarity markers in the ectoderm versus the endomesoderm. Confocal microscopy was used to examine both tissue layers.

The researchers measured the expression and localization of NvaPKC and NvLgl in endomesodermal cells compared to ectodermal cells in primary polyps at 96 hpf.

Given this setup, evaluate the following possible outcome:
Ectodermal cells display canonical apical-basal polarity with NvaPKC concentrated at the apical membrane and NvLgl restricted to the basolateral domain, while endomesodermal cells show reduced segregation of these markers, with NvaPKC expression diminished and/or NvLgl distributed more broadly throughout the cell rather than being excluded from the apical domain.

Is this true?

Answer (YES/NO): NO